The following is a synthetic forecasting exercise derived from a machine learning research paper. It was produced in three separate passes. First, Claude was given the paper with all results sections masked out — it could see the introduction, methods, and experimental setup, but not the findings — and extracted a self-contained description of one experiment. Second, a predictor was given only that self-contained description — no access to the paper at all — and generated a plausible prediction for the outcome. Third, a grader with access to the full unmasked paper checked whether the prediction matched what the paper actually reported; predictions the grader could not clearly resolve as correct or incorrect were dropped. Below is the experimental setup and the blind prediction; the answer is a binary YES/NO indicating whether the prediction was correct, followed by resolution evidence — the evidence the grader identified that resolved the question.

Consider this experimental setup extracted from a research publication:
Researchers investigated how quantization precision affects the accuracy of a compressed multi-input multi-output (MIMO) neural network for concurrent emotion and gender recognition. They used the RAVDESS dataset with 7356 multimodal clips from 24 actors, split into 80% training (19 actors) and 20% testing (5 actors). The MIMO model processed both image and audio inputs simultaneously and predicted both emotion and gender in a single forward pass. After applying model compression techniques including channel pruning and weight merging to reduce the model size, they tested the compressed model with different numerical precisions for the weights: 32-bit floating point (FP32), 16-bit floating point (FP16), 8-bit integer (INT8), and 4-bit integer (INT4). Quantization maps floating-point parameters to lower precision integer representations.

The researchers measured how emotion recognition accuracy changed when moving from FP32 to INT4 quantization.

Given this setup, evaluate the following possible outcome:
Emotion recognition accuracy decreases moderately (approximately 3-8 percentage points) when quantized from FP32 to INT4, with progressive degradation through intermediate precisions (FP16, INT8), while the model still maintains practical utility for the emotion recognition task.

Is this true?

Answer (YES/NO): NO